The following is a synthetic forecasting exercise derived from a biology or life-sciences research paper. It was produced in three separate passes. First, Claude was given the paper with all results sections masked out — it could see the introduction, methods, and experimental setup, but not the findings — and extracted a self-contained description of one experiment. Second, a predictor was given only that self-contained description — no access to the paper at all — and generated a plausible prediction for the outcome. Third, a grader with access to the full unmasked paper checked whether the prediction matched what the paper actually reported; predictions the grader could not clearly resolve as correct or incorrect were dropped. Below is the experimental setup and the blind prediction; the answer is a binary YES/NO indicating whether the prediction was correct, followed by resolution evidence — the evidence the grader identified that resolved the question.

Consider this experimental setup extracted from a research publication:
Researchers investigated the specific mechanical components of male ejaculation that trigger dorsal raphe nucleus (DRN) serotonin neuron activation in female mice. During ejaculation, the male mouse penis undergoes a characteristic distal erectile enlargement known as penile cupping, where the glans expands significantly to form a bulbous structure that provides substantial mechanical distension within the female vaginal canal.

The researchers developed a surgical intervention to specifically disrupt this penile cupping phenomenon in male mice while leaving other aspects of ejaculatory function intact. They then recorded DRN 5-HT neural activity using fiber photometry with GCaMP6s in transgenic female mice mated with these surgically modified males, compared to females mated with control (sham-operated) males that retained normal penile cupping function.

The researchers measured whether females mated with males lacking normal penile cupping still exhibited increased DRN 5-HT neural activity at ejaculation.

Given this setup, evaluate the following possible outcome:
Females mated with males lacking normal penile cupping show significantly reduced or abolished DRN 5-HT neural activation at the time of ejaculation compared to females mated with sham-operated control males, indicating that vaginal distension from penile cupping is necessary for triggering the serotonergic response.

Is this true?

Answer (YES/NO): NO